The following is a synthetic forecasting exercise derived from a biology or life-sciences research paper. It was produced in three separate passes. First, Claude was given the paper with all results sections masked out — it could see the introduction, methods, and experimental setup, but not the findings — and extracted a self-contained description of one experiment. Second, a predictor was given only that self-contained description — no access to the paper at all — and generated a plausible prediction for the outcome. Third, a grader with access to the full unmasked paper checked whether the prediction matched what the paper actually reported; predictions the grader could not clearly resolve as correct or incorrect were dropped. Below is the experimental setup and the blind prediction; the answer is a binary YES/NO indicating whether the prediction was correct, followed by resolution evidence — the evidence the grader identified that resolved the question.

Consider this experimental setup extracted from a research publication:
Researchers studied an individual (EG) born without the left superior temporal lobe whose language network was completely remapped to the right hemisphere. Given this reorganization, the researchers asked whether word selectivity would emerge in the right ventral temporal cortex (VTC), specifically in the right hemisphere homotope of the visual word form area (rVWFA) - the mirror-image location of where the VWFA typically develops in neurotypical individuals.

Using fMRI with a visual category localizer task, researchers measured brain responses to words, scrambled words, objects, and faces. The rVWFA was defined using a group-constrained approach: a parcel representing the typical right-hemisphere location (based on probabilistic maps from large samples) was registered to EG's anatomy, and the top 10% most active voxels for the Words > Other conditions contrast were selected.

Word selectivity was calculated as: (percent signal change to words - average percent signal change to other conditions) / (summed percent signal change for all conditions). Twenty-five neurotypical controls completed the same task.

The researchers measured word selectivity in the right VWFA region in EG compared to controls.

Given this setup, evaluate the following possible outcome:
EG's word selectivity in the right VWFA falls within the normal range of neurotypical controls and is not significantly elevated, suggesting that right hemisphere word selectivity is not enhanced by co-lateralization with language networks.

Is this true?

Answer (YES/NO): YES